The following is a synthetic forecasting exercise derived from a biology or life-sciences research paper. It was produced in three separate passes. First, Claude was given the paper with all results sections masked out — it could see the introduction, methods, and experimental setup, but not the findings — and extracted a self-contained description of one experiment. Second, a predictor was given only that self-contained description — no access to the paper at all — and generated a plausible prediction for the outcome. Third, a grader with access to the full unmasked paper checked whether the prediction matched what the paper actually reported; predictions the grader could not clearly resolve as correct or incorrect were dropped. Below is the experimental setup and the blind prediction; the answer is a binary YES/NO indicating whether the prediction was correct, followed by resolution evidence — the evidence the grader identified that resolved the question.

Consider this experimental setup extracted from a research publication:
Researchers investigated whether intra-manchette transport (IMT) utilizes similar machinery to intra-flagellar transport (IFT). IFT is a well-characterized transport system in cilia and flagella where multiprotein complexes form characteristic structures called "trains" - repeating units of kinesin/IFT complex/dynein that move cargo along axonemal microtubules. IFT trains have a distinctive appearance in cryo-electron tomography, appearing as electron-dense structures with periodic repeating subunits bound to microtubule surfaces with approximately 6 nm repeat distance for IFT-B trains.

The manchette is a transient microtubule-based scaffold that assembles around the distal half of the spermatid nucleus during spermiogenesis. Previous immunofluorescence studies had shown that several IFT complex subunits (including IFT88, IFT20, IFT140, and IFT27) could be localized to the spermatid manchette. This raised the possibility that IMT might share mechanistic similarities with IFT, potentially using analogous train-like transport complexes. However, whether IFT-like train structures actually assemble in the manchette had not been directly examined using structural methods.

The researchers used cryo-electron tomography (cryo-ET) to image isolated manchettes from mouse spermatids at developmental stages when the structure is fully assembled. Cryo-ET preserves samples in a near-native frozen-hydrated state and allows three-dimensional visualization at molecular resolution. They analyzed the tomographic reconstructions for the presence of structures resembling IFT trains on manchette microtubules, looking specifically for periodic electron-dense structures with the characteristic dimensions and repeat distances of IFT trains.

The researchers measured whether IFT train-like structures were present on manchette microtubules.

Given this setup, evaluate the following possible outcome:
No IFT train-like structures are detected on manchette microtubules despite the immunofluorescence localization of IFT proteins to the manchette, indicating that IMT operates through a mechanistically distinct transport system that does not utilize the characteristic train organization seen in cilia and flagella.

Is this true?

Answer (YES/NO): YES